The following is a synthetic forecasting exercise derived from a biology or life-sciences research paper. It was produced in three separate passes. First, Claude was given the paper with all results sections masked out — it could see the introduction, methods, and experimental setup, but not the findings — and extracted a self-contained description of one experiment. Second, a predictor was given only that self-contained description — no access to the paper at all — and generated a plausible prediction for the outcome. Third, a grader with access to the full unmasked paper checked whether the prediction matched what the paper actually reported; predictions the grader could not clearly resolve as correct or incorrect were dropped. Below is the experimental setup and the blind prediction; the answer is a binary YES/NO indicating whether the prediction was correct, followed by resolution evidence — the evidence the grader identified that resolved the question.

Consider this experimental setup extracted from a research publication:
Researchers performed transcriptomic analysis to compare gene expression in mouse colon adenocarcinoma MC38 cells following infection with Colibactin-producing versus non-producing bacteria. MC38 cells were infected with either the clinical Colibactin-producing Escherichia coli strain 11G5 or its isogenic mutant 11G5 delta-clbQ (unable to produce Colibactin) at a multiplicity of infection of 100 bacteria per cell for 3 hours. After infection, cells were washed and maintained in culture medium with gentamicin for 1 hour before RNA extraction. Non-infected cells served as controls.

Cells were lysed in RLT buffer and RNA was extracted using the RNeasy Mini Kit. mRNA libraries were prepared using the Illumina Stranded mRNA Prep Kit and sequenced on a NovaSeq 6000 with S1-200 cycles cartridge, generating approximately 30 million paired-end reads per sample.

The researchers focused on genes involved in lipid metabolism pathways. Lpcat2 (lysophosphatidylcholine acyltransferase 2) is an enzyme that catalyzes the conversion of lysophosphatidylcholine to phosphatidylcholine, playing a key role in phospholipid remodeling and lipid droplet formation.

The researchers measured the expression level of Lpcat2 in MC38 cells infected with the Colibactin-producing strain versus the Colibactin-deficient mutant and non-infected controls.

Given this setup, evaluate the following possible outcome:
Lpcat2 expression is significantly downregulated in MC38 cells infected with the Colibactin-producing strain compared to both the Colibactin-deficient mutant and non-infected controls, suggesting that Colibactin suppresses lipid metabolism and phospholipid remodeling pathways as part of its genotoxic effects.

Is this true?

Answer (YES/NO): NO